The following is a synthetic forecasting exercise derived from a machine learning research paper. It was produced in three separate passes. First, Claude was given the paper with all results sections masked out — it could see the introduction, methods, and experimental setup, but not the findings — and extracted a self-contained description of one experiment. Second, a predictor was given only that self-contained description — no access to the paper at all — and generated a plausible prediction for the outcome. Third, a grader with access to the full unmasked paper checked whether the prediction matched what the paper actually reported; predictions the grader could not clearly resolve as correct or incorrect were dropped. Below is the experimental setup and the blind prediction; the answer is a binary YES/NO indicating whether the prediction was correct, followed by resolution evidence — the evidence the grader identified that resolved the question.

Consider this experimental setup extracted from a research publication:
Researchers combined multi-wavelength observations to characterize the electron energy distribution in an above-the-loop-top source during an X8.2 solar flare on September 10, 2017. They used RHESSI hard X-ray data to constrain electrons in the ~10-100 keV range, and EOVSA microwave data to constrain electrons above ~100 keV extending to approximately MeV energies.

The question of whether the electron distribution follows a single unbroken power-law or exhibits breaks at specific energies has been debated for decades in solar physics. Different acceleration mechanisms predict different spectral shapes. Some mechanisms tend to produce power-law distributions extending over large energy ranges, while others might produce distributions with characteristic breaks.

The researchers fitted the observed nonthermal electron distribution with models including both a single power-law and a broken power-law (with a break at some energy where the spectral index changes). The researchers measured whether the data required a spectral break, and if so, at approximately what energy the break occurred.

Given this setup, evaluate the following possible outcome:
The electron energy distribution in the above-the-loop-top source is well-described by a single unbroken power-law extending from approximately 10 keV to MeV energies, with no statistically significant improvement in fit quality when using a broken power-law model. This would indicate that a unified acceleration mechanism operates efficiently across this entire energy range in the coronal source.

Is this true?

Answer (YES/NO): NO